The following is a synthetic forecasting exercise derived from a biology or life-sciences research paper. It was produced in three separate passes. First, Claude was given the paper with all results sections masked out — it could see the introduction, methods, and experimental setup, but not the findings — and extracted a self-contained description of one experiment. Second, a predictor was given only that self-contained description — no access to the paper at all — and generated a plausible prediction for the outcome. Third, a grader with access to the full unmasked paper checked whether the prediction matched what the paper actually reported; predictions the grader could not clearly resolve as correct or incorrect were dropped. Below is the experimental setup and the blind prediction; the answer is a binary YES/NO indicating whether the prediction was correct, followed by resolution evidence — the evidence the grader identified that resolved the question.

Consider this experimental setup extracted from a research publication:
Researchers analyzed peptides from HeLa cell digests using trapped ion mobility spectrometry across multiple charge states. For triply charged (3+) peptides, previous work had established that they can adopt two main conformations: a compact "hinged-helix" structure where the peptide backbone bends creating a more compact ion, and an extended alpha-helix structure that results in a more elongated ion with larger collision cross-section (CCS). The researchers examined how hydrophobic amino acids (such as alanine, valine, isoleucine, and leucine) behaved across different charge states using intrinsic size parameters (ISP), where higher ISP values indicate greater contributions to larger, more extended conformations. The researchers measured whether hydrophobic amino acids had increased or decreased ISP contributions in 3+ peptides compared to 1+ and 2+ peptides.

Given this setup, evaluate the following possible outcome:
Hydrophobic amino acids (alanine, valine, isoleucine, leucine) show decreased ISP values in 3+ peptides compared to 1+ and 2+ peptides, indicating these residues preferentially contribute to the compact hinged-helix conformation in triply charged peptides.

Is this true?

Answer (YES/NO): NO